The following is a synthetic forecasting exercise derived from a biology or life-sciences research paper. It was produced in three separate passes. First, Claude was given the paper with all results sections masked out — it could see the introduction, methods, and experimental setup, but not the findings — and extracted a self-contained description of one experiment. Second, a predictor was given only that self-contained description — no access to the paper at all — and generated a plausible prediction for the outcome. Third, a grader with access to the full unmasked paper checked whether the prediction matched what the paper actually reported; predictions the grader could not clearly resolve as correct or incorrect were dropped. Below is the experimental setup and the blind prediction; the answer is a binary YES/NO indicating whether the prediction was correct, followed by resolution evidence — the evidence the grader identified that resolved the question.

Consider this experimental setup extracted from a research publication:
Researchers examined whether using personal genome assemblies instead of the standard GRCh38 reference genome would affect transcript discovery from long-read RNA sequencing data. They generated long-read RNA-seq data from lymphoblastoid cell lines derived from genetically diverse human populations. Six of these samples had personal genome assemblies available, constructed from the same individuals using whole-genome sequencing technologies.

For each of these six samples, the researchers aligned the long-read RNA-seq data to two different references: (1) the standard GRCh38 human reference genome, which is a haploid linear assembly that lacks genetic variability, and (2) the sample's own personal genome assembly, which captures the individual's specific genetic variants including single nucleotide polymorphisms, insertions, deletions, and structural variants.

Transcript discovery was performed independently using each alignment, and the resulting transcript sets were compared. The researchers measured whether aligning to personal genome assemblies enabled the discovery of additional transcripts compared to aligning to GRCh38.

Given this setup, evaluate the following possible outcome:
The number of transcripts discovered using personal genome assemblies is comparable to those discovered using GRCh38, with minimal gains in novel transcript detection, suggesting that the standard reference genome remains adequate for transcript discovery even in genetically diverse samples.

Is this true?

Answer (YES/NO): YES